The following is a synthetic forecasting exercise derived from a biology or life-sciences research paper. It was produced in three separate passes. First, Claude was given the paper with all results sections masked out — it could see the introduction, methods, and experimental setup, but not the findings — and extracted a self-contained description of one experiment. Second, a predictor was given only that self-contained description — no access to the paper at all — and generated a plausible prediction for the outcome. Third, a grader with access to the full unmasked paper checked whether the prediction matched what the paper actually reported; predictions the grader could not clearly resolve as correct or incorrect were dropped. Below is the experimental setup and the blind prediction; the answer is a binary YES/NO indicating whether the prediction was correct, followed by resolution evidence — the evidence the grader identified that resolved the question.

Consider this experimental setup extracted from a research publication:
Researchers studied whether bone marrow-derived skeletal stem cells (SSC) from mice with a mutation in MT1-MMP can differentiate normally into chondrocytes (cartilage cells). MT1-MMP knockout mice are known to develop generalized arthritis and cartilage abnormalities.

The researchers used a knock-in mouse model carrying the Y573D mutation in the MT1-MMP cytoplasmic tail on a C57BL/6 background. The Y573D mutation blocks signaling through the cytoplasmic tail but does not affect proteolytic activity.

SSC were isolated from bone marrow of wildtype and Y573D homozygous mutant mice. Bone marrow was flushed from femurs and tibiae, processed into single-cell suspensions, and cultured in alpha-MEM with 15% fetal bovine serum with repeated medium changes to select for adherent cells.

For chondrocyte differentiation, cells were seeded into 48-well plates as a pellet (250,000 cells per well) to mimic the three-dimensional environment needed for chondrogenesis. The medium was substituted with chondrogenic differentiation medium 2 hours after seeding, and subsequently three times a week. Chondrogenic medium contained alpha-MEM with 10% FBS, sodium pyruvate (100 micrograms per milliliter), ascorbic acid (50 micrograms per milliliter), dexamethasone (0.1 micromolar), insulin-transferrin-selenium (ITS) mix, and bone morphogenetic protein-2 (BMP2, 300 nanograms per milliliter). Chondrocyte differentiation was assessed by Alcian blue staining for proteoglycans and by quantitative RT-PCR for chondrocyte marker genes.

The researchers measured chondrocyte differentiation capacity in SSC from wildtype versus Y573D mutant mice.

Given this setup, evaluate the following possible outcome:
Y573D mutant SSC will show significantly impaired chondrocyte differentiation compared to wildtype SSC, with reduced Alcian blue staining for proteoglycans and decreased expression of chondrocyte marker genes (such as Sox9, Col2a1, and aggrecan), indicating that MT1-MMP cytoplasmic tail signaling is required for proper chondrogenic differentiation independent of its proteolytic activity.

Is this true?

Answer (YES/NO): YES